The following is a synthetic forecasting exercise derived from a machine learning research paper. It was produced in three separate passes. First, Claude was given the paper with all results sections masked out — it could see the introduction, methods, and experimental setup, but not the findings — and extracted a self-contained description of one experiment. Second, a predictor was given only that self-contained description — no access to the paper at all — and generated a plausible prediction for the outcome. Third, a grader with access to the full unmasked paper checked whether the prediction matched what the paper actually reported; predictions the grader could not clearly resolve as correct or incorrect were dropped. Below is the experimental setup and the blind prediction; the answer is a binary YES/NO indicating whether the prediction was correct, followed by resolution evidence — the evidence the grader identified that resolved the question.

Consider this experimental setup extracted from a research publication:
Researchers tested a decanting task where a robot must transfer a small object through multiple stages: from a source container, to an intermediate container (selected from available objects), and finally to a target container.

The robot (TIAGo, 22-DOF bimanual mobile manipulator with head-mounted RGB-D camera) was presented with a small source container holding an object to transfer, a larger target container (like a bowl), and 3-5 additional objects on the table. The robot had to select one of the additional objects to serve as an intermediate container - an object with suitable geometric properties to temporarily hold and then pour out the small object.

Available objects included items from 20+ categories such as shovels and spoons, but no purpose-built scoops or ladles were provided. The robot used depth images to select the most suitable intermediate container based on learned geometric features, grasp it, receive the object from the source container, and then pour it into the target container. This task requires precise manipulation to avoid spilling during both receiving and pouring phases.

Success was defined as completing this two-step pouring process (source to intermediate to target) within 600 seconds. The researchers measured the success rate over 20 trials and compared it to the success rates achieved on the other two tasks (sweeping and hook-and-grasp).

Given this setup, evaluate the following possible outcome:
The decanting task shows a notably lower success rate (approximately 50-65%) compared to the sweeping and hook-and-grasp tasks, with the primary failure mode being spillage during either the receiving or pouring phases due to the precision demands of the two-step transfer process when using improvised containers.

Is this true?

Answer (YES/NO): NO